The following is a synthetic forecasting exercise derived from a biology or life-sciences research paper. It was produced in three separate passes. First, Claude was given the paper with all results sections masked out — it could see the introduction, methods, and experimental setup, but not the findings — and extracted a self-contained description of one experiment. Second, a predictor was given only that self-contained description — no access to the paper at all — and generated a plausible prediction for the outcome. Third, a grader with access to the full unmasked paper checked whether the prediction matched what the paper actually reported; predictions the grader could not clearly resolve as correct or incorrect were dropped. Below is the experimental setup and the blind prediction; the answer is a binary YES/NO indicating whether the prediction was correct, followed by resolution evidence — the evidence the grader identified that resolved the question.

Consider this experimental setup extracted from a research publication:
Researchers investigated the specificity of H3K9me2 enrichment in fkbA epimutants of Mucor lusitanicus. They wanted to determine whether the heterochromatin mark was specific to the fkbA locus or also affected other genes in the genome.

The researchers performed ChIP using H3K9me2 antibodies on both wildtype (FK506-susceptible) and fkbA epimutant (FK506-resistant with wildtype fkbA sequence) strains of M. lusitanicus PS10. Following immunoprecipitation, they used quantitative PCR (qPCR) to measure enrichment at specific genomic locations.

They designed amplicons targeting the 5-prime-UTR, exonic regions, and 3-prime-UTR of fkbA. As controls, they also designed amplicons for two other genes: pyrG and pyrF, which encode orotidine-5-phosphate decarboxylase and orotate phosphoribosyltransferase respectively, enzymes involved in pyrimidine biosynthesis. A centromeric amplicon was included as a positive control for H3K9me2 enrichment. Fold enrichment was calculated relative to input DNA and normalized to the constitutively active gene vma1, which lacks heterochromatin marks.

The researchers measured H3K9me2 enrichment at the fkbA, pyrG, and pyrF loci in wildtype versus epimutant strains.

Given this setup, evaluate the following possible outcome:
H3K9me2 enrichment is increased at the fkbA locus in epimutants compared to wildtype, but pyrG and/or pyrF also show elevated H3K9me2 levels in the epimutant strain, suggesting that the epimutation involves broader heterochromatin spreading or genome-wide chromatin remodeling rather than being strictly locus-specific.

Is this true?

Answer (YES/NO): NO